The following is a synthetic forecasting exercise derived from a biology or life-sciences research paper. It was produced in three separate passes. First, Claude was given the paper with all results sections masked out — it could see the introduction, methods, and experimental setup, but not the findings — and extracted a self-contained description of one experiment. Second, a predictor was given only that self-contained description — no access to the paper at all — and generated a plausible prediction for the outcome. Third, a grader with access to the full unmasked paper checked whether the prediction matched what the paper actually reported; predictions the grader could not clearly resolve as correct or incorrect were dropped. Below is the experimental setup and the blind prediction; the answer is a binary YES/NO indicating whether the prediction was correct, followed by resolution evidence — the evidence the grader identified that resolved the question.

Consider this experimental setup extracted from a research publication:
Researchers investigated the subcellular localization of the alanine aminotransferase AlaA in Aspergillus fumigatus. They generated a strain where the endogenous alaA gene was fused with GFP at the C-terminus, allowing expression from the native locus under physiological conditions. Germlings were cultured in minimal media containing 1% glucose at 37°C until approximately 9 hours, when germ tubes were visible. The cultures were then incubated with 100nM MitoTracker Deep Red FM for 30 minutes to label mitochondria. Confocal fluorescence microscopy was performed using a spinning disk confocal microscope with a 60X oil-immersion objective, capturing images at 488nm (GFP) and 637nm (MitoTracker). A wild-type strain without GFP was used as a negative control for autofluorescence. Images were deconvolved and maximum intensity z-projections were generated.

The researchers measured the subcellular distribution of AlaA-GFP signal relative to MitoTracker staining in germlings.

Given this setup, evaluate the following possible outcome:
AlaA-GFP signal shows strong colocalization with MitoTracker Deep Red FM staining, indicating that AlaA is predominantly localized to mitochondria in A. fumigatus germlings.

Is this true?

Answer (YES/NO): YES